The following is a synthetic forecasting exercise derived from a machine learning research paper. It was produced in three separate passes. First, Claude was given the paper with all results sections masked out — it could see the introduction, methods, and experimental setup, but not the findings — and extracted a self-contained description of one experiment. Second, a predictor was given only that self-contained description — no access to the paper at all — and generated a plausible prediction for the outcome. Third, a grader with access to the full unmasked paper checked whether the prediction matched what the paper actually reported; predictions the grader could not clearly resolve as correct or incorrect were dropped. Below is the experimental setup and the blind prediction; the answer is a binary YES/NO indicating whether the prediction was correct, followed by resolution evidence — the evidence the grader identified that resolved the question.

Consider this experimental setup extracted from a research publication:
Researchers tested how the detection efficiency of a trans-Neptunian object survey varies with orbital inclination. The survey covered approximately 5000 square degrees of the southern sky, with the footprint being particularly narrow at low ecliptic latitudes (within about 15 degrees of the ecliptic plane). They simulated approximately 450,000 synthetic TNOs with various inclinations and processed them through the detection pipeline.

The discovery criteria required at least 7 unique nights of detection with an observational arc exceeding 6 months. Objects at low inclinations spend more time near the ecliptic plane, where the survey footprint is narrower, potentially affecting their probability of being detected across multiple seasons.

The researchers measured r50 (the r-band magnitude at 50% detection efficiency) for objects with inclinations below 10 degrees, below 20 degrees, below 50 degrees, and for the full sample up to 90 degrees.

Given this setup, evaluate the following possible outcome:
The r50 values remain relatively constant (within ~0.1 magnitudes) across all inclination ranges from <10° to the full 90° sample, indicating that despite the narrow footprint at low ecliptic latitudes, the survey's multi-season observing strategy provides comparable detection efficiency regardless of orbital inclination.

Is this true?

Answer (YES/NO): YES